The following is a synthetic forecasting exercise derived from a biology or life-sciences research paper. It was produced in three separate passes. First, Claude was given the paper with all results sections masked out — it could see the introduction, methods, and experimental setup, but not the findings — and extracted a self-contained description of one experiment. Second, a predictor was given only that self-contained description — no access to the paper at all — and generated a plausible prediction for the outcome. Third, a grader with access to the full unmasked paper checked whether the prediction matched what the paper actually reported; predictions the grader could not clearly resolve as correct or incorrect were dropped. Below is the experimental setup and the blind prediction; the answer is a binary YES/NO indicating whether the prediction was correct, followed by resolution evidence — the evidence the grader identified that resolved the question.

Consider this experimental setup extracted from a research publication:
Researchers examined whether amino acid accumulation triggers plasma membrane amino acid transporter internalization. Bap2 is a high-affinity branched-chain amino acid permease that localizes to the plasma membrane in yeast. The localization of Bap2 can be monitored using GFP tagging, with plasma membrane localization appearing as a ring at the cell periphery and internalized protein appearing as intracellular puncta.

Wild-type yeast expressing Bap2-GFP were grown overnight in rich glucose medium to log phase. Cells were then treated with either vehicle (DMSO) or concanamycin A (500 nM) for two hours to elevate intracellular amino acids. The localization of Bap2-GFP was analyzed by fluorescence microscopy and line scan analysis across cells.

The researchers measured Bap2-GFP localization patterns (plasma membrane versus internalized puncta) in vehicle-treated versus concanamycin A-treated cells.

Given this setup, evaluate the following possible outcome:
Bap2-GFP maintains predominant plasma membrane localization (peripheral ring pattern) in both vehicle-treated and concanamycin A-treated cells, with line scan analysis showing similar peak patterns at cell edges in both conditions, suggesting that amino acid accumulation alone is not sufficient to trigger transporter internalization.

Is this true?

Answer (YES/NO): NO